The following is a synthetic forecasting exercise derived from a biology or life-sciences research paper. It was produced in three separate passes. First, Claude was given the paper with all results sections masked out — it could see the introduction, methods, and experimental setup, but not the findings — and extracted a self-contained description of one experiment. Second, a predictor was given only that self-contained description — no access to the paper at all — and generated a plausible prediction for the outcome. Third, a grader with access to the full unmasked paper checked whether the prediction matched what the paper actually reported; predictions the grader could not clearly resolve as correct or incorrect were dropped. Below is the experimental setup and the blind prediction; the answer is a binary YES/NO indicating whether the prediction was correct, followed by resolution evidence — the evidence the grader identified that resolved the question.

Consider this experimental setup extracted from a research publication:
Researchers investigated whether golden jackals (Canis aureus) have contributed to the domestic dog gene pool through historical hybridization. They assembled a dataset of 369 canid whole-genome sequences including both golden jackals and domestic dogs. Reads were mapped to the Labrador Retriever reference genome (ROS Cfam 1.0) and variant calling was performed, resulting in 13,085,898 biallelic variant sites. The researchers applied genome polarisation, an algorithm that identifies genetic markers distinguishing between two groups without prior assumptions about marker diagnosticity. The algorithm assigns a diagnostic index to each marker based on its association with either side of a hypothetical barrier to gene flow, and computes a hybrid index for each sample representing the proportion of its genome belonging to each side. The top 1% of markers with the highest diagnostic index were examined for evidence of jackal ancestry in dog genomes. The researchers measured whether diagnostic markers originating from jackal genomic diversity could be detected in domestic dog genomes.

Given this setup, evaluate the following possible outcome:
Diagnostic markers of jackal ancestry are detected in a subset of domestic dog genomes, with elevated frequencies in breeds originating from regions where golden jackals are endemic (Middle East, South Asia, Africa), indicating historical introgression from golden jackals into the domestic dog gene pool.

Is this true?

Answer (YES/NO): NO